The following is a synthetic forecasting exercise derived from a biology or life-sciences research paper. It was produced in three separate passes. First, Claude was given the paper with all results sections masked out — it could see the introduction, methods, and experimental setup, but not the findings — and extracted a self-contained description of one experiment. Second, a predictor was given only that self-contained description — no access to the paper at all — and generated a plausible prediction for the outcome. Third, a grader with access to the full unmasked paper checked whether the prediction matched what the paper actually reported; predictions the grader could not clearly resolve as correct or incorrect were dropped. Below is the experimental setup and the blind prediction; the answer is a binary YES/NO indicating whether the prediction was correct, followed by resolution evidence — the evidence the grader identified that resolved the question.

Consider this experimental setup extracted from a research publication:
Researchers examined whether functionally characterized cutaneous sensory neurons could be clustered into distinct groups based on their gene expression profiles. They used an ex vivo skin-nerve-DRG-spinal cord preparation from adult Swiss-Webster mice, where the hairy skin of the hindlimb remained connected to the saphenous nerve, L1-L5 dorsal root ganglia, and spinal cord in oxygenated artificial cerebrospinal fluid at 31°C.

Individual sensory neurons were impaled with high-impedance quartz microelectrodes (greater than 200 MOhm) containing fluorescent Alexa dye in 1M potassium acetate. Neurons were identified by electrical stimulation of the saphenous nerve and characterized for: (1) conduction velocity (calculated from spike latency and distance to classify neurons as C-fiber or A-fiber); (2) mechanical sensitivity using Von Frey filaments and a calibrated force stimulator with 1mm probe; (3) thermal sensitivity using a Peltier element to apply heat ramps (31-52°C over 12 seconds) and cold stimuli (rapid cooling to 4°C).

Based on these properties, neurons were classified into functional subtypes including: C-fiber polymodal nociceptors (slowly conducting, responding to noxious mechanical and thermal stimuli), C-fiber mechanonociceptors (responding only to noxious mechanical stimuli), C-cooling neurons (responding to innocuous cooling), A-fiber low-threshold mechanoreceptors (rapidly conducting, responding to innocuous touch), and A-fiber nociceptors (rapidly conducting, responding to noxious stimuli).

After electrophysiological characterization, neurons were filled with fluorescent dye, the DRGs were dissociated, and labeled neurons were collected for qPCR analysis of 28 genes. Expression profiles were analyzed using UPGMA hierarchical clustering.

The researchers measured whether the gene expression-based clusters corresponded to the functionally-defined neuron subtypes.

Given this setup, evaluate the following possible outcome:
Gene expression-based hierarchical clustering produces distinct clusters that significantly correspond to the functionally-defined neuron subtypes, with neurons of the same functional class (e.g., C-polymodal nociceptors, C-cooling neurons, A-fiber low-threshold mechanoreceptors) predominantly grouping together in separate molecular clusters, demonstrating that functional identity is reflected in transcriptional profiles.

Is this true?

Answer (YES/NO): NO